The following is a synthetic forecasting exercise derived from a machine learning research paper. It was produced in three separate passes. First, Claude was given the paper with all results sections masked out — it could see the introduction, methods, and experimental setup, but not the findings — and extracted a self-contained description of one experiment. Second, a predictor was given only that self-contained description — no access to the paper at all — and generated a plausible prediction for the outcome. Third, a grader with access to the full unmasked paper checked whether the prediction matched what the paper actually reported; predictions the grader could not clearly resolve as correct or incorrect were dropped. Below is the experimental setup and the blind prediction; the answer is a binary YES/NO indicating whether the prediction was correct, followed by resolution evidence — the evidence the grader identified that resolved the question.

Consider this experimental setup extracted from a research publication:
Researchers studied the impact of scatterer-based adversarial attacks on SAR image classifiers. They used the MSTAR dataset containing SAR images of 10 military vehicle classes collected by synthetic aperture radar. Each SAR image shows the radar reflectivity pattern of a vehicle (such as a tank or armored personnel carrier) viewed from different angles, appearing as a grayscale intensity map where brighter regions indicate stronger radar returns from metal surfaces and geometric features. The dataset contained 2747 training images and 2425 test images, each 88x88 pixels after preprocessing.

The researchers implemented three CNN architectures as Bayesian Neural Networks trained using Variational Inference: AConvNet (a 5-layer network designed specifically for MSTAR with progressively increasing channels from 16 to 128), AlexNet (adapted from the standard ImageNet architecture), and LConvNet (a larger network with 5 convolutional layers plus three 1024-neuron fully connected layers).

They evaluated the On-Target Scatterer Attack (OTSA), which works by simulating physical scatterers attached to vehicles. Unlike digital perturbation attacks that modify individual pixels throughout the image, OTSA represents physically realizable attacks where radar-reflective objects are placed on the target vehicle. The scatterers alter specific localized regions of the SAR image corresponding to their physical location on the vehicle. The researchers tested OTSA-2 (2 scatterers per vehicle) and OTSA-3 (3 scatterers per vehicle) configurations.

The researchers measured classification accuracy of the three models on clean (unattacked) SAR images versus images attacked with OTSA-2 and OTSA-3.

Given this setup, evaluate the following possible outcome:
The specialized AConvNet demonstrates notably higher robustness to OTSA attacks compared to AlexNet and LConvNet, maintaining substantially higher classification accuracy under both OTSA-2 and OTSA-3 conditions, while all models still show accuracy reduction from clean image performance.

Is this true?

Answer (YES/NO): NO